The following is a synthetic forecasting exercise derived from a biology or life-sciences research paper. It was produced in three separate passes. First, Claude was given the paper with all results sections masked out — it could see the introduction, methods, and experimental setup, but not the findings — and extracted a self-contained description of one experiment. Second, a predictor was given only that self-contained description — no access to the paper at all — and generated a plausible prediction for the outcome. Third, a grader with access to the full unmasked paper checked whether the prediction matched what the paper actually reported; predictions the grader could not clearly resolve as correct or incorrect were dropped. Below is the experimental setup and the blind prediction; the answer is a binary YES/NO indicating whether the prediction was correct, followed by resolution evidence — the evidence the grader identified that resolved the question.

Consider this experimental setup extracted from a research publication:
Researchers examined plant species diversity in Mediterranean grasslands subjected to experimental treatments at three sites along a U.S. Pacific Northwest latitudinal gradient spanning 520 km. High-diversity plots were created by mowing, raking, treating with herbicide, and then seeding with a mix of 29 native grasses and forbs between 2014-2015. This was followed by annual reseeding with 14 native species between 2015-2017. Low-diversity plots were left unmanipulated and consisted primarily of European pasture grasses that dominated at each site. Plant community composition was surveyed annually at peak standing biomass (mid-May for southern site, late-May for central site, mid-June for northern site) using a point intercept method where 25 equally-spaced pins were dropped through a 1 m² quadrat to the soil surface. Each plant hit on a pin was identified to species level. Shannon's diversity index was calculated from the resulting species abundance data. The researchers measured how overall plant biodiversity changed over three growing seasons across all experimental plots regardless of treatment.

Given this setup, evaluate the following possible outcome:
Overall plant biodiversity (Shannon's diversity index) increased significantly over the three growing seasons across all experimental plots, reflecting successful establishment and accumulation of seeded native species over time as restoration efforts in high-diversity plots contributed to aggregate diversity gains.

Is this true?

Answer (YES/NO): NO